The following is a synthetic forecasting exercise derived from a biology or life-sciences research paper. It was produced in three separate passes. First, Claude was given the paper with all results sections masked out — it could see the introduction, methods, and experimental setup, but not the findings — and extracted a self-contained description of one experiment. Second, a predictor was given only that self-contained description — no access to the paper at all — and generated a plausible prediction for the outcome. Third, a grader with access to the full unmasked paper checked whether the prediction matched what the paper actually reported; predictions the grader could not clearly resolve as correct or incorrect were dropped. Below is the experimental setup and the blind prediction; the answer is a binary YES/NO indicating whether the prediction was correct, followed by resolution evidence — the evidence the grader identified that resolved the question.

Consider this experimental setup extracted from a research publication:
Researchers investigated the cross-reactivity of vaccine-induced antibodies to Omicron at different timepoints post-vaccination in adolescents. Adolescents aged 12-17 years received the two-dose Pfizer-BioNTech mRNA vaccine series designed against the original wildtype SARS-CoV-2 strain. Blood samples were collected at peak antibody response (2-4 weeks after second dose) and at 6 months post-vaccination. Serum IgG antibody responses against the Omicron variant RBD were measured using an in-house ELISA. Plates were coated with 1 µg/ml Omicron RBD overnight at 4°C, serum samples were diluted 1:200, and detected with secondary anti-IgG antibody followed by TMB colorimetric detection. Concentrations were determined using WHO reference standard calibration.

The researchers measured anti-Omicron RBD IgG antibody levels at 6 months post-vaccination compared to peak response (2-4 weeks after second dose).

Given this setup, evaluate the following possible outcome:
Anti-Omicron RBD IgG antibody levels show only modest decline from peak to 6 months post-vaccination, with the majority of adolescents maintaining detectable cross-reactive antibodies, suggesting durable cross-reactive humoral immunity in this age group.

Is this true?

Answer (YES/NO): NO